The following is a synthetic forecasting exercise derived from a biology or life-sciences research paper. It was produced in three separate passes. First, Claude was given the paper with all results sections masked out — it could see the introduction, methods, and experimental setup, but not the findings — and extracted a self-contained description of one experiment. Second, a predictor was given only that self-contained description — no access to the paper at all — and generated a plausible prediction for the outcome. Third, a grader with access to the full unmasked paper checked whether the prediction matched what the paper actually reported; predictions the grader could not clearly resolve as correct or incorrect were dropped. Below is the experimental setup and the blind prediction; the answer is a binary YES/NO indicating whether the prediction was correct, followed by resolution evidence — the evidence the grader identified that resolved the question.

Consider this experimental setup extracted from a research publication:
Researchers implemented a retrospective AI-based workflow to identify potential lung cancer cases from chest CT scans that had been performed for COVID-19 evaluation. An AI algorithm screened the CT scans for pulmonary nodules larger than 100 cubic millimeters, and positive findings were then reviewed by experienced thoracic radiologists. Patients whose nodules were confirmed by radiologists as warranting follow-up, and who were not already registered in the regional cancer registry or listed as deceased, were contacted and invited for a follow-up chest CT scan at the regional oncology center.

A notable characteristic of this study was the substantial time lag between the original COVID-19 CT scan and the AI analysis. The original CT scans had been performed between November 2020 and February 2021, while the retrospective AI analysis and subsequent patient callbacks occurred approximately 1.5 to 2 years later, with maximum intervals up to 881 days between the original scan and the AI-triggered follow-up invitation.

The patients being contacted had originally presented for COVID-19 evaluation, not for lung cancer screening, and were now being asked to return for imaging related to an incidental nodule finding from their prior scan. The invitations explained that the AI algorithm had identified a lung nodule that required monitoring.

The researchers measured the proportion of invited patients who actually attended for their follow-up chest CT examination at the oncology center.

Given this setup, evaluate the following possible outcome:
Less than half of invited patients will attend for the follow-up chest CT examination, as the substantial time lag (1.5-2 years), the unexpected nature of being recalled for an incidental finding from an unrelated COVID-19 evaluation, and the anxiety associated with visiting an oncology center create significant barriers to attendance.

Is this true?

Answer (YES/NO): NO